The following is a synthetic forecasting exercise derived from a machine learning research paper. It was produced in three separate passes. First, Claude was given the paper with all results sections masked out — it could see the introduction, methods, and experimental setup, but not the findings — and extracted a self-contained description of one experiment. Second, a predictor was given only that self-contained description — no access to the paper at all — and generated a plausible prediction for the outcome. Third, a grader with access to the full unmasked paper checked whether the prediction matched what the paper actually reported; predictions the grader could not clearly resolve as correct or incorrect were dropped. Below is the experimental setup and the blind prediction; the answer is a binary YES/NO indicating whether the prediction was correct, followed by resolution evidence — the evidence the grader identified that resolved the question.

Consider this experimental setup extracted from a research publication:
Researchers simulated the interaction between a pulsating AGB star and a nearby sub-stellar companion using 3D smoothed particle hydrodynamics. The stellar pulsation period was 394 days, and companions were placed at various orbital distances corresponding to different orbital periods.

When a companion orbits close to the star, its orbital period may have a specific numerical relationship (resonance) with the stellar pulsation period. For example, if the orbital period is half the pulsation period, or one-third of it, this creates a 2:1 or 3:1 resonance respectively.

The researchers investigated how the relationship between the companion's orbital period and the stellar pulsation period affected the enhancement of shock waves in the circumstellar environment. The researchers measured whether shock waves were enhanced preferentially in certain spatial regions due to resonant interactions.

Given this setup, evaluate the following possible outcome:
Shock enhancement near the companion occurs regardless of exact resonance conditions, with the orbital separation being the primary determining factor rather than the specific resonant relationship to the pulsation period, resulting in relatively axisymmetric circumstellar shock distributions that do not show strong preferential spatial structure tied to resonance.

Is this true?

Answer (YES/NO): NO